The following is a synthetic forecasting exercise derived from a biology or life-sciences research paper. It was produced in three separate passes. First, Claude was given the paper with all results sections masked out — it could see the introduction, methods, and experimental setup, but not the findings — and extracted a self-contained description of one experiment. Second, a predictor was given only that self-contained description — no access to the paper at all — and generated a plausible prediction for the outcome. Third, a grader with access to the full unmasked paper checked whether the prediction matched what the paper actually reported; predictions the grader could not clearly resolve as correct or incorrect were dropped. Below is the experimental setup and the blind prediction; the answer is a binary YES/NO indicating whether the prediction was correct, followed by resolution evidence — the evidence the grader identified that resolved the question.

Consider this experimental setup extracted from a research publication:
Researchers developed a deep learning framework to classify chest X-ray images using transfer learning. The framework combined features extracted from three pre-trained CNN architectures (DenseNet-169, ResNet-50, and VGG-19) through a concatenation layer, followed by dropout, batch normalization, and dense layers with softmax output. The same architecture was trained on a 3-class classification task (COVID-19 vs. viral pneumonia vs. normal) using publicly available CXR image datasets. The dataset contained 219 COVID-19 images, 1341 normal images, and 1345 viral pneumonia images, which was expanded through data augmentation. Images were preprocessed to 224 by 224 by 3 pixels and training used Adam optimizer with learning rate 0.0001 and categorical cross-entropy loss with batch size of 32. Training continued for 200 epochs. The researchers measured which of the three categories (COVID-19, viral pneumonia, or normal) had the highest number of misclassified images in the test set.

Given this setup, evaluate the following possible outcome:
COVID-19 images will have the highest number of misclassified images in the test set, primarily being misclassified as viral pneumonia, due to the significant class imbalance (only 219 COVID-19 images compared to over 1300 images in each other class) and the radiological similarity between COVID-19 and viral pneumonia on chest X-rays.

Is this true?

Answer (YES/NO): NO